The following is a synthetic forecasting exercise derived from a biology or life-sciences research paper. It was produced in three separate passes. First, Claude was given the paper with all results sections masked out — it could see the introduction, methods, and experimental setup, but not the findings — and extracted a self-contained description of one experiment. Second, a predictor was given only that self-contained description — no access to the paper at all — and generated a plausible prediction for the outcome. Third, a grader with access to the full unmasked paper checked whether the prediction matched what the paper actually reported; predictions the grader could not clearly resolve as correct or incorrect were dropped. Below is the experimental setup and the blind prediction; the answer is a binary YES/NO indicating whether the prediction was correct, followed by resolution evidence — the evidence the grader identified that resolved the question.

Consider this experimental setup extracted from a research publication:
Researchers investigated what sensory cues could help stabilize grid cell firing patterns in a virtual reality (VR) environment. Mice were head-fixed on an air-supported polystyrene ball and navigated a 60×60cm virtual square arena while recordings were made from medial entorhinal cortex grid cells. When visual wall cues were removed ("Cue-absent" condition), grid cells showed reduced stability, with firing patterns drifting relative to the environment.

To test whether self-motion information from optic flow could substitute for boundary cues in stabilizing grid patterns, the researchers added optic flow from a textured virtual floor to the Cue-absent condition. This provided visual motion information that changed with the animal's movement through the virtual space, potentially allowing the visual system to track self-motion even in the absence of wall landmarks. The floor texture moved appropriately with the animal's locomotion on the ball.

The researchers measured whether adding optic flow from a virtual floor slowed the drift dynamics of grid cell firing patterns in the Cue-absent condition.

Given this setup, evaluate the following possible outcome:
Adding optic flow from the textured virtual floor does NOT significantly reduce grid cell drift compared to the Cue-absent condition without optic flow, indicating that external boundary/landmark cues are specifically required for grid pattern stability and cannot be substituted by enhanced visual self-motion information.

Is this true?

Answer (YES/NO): YES